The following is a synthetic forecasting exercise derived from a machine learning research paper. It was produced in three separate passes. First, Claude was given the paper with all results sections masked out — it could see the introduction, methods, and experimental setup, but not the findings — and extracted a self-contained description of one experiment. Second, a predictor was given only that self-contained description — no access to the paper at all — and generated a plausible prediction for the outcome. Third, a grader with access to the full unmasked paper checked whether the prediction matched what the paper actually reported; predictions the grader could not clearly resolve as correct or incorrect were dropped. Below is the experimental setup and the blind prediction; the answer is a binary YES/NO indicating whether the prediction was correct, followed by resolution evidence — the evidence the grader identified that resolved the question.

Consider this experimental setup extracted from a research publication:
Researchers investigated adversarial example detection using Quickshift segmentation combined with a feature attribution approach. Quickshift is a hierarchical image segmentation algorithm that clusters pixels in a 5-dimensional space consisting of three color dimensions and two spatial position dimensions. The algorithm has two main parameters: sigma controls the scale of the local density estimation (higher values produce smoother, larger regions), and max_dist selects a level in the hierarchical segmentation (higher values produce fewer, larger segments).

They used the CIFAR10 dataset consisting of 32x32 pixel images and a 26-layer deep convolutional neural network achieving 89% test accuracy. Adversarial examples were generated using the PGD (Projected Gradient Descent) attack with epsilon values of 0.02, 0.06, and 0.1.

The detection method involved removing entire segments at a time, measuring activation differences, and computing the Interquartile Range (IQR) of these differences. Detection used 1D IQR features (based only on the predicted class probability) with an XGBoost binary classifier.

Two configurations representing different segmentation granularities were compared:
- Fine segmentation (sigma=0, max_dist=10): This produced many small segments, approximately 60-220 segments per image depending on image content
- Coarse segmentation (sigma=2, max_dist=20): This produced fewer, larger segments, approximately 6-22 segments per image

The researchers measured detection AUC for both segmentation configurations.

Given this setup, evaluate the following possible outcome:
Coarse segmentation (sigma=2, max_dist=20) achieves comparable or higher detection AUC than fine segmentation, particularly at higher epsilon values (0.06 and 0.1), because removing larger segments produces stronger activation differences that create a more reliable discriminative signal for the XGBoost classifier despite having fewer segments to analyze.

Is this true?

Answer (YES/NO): NO